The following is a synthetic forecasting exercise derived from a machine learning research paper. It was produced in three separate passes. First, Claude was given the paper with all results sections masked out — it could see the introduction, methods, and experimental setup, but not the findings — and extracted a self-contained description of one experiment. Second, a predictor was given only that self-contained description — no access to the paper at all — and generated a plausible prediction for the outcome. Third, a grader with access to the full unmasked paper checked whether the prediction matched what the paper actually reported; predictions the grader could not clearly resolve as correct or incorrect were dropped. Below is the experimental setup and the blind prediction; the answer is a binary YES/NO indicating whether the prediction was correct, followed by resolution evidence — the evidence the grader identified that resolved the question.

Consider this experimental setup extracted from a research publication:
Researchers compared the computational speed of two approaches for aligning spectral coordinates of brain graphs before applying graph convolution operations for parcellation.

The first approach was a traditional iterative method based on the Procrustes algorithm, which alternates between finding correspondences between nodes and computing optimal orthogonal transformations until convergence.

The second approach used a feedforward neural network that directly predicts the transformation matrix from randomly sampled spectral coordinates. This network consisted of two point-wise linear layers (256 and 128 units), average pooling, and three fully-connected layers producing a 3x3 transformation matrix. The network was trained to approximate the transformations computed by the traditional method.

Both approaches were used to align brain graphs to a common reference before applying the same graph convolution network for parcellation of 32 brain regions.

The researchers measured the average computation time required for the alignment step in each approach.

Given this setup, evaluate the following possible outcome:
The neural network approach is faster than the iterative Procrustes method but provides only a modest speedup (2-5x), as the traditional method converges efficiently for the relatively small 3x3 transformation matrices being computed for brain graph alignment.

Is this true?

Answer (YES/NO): NO